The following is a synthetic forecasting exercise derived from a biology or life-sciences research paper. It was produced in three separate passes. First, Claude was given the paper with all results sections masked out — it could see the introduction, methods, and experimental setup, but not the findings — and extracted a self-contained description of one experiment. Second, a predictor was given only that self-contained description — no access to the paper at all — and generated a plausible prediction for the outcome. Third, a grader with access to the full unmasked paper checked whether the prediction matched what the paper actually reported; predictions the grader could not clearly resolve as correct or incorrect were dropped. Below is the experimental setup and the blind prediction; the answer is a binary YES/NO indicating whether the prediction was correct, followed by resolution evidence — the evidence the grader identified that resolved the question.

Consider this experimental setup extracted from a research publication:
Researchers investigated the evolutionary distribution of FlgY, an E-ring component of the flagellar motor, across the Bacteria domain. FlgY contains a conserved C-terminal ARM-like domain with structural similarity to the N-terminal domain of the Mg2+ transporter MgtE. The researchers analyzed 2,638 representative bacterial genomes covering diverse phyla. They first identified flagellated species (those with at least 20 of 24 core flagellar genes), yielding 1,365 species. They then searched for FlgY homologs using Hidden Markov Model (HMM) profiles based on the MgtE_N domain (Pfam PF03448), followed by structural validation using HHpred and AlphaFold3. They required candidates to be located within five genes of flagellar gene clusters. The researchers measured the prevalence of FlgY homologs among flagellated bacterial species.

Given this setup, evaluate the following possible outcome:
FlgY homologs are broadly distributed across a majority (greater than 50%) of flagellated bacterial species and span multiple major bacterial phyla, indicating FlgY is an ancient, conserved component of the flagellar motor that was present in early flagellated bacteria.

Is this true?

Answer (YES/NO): YES